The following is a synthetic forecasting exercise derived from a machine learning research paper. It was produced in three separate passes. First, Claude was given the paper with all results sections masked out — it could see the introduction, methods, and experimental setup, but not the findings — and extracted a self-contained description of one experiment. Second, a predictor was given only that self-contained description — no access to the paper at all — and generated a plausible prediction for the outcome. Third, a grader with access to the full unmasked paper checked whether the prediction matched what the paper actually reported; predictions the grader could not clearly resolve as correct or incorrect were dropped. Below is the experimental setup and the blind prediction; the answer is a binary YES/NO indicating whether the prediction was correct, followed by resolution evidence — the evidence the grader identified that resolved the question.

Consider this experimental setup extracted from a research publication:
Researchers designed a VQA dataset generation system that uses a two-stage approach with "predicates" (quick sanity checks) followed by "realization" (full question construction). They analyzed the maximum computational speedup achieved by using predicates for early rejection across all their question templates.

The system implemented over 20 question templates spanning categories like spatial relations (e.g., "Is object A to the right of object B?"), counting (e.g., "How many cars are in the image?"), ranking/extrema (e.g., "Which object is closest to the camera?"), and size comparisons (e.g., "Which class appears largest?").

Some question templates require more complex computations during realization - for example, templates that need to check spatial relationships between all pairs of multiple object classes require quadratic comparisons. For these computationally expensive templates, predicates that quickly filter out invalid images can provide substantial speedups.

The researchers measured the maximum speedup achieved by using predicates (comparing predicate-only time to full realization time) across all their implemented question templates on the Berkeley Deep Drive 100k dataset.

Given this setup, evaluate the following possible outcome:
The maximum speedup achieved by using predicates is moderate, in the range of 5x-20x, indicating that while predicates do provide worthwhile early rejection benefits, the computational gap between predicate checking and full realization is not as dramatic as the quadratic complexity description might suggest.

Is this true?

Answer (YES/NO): NO